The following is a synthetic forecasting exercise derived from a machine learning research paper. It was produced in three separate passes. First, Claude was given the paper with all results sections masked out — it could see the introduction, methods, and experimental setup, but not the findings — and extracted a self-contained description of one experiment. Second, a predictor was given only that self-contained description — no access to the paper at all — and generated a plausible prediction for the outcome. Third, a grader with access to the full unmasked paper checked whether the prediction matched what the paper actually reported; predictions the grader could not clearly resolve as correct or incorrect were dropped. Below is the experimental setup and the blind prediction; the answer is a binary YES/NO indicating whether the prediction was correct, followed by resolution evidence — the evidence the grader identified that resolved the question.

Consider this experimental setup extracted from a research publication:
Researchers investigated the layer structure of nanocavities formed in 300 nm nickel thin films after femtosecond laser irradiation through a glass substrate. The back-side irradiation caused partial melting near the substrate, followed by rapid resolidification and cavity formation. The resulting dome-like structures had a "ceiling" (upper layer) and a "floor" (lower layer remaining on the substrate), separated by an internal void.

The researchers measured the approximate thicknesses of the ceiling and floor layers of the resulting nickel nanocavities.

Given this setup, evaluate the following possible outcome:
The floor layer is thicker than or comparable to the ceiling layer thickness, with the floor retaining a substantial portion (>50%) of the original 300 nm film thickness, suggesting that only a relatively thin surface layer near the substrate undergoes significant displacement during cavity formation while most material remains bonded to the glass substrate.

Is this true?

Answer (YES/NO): NO